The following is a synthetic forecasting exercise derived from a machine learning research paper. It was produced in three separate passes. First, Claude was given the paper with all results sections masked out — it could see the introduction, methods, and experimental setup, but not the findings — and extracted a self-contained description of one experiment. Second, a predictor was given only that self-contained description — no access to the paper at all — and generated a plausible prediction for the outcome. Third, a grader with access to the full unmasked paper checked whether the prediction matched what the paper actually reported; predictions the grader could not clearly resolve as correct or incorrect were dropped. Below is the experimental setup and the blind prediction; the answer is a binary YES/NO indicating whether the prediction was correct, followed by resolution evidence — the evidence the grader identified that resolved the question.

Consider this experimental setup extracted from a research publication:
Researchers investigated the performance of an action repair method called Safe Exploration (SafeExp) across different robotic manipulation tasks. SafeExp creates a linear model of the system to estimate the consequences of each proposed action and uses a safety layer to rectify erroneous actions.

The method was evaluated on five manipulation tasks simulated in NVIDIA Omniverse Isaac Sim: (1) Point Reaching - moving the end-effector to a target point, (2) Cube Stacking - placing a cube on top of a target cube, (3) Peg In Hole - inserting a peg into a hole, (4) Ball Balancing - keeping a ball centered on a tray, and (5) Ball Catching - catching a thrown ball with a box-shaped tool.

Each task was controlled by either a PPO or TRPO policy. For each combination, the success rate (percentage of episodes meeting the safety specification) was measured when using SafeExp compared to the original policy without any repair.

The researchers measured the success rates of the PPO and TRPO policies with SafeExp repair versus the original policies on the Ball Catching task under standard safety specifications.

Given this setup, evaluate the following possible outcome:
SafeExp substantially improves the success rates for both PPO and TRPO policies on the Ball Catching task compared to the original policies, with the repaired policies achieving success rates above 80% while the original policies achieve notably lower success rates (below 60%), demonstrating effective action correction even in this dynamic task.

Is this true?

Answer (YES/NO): NO